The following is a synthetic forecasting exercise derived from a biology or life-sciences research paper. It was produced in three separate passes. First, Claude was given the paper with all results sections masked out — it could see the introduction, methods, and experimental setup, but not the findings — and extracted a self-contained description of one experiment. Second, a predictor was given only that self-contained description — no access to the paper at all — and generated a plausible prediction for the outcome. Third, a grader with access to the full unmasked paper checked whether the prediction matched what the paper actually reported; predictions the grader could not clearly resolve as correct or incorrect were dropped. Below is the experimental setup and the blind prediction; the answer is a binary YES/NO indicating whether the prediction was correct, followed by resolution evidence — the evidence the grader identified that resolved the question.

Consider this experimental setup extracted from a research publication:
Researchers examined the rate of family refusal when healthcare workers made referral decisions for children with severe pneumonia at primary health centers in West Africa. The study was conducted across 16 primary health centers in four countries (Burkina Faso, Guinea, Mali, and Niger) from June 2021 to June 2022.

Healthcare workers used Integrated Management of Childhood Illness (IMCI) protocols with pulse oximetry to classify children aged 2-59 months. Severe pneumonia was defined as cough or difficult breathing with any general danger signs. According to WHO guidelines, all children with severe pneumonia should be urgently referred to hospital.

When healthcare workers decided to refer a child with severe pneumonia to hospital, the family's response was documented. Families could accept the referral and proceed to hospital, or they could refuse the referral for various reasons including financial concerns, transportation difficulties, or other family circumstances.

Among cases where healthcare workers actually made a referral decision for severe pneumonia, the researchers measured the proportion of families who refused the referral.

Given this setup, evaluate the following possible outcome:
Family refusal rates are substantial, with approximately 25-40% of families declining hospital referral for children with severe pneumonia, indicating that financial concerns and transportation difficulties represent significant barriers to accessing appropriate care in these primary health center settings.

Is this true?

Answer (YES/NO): NO